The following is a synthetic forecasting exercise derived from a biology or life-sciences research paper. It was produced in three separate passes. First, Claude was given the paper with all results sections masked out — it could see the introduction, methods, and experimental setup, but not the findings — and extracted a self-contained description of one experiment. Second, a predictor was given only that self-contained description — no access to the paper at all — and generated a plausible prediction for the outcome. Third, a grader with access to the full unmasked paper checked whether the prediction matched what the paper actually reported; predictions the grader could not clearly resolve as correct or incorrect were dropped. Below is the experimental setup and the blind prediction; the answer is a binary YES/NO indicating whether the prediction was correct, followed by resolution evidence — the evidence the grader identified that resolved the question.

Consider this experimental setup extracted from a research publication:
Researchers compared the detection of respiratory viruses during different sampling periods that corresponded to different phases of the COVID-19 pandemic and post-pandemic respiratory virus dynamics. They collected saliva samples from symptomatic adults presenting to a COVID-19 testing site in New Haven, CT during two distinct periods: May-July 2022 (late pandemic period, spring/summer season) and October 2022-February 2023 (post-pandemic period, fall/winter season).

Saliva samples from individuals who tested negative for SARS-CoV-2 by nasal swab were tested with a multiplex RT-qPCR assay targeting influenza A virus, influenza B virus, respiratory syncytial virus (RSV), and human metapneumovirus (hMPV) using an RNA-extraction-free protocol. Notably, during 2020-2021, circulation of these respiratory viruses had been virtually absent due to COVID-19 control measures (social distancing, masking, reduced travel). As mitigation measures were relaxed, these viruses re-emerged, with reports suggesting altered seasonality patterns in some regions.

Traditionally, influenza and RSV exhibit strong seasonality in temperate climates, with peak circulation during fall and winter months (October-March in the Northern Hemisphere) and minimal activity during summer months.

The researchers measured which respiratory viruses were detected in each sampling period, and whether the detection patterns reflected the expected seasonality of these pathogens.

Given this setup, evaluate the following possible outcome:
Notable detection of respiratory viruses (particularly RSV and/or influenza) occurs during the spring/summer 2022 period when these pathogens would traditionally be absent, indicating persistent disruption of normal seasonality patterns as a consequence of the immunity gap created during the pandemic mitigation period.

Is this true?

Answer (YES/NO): NO